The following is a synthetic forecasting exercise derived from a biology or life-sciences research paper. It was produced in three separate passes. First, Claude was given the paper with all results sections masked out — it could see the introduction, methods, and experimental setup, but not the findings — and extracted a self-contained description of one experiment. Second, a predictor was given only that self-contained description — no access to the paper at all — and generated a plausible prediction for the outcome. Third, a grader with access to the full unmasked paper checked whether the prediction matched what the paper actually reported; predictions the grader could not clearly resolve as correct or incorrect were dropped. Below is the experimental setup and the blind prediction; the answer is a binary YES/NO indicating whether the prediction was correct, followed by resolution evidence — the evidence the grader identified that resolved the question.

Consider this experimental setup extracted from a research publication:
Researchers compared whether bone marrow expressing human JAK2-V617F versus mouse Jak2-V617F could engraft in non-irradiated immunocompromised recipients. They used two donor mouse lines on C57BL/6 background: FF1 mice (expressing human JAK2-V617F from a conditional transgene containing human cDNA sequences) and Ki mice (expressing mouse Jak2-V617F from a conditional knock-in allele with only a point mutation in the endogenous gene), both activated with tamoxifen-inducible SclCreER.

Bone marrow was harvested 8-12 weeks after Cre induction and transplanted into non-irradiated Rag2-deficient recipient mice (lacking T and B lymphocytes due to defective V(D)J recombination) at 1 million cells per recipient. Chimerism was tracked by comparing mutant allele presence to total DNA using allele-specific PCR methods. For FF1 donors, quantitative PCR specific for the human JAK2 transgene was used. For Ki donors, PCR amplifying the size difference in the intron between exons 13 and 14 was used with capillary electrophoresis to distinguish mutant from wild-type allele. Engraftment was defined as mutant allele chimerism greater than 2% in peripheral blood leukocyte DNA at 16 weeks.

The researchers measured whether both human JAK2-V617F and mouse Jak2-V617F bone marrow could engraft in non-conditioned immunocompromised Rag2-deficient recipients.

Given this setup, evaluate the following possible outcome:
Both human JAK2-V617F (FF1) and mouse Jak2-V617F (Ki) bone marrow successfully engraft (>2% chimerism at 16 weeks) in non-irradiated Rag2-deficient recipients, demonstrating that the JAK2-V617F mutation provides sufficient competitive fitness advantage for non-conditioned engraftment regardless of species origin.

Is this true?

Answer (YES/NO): YES